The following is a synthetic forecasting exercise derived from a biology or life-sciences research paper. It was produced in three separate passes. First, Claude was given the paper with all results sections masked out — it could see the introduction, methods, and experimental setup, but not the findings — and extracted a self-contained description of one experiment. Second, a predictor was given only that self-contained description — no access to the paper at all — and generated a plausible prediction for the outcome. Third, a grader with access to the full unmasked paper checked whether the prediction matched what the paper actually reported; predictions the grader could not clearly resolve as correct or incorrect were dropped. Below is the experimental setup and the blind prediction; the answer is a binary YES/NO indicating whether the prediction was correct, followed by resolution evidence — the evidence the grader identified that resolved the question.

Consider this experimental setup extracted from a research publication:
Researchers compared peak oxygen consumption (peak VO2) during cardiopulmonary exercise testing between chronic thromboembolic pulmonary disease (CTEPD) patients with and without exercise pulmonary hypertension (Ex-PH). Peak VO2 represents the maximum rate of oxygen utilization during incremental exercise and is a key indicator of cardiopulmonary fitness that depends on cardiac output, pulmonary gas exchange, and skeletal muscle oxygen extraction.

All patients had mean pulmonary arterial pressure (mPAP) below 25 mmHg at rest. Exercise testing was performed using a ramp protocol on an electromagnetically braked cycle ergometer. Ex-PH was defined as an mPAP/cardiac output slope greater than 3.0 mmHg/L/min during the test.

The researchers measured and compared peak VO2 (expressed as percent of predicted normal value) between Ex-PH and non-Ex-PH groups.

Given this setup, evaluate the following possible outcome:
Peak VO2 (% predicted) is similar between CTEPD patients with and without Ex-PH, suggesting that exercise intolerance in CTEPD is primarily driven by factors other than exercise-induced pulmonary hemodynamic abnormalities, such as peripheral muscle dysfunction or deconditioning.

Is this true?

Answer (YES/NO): YES